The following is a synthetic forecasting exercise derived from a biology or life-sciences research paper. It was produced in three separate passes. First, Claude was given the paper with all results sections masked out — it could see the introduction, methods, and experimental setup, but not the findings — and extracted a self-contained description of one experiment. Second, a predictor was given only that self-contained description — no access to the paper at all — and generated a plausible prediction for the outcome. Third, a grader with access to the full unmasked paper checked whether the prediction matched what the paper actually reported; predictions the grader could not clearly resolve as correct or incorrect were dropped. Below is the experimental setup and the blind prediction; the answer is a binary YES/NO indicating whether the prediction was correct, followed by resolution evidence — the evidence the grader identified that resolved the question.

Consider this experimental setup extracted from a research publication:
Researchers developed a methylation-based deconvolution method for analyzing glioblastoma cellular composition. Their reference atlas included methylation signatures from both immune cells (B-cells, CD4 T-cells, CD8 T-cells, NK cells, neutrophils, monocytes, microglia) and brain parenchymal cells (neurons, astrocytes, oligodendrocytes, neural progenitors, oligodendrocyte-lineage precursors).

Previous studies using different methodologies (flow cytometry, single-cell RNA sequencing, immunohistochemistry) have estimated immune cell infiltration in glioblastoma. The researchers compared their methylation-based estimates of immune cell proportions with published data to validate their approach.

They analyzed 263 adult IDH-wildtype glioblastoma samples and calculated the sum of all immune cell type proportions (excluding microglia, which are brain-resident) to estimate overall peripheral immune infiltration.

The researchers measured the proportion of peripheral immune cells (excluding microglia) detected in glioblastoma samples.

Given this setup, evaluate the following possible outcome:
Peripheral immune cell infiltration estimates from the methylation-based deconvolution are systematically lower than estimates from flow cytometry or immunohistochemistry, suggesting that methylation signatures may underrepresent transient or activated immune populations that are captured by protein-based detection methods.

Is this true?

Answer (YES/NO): NO